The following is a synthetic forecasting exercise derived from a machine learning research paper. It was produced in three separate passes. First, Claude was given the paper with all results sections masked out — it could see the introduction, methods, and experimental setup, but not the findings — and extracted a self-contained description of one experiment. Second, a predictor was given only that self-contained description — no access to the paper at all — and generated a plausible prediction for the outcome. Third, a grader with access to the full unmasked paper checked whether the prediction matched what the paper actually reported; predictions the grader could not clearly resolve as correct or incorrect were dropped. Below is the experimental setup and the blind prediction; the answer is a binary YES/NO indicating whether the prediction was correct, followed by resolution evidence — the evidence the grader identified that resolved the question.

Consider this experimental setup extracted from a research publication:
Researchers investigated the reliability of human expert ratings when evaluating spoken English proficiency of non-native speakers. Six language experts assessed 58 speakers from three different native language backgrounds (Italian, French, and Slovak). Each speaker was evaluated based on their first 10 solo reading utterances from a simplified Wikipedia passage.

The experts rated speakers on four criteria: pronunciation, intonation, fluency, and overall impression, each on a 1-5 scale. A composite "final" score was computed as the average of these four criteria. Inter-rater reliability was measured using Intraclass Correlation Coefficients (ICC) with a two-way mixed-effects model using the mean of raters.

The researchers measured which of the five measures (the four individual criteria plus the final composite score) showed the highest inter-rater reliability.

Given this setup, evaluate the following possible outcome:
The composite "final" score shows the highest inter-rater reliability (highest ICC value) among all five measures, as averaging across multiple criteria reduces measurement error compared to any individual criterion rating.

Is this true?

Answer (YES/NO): YES